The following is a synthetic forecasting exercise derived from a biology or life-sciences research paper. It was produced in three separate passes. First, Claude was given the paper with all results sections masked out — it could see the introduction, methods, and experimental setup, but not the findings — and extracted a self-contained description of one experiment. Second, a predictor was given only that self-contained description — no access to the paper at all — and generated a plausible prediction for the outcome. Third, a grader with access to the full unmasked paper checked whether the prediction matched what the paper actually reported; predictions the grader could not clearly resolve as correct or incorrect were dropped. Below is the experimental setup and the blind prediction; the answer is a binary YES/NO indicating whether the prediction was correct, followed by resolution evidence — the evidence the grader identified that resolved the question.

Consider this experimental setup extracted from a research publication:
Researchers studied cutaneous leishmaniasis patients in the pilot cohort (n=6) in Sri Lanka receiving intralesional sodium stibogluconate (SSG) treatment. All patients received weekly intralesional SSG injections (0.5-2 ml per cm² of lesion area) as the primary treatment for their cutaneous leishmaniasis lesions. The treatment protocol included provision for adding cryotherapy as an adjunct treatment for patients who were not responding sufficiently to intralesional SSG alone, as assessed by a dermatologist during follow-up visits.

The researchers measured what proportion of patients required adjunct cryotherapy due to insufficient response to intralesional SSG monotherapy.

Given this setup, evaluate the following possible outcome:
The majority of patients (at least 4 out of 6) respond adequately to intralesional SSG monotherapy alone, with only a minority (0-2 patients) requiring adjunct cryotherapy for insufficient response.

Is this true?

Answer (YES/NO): NO